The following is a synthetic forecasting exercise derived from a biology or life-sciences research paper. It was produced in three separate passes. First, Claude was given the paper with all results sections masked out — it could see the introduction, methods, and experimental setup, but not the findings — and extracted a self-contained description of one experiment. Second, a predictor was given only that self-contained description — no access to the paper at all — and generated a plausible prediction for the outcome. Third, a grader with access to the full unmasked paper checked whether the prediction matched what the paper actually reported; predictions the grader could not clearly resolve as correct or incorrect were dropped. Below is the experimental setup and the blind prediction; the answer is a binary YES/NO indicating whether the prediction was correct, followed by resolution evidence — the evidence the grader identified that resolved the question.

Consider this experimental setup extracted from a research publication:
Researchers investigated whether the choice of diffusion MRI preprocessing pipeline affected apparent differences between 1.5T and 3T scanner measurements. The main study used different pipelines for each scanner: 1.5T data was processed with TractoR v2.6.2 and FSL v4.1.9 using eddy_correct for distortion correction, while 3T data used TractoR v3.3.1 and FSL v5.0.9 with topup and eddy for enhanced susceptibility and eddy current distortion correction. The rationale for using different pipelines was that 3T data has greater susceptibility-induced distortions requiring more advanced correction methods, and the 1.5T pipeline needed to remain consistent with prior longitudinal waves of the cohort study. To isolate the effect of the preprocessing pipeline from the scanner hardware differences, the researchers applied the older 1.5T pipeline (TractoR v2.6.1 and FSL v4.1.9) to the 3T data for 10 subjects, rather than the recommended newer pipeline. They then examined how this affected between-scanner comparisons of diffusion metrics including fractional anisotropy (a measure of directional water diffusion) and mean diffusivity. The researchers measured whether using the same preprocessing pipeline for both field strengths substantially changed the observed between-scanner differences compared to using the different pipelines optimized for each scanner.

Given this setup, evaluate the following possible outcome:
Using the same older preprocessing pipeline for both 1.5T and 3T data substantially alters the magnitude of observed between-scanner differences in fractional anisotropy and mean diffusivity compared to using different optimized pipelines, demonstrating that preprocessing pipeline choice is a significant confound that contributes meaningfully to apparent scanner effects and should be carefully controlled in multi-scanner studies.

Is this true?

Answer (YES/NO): YES